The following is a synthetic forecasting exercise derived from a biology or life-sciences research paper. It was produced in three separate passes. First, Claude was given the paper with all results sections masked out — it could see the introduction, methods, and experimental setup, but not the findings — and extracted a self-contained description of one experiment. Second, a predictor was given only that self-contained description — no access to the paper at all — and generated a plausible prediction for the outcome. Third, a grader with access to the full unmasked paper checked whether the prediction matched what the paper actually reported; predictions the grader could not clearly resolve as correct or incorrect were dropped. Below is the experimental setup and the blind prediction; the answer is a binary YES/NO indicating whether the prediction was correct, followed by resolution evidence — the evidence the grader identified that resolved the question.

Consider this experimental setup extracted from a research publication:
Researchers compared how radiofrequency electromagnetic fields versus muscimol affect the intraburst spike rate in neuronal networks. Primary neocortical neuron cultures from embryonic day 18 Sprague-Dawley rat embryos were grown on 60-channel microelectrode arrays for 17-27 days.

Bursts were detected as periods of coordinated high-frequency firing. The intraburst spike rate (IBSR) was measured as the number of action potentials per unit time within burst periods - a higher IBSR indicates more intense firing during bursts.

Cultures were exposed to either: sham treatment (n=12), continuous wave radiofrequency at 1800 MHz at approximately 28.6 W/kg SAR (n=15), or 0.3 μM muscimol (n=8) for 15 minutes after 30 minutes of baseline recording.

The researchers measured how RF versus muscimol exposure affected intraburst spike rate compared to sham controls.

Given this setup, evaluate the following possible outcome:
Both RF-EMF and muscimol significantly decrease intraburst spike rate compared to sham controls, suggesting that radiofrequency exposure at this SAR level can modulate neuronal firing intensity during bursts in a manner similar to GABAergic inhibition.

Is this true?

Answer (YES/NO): NO